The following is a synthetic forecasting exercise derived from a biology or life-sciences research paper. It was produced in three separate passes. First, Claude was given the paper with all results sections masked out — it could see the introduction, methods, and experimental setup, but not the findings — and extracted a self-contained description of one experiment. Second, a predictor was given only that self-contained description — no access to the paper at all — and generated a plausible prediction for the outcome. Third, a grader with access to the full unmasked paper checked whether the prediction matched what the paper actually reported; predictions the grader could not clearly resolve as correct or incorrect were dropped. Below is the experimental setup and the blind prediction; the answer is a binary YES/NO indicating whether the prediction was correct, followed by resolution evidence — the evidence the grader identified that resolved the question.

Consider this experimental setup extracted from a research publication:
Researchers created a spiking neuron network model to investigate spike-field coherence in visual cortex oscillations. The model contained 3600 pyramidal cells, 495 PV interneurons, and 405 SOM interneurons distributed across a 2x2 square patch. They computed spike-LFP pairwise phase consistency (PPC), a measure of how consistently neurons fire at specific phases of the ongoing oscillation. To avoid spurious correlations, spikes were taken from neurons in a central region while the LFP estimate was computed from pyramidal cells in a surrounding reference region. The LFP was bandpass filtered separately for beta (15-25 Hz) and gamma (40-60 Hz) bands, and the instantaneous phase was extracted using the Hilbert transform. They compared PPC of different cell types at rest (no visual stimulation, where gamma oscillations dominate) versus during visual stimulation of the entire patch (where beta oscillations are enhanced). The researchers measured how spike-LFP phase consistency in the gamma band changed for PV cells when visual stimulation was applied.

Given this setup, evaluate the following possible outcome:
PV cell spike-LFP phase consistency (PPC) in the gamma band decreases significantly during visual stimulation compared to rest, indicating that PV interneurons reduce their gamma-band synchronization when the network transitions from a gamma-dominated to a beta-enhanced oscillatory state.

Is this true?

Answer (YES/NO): YES